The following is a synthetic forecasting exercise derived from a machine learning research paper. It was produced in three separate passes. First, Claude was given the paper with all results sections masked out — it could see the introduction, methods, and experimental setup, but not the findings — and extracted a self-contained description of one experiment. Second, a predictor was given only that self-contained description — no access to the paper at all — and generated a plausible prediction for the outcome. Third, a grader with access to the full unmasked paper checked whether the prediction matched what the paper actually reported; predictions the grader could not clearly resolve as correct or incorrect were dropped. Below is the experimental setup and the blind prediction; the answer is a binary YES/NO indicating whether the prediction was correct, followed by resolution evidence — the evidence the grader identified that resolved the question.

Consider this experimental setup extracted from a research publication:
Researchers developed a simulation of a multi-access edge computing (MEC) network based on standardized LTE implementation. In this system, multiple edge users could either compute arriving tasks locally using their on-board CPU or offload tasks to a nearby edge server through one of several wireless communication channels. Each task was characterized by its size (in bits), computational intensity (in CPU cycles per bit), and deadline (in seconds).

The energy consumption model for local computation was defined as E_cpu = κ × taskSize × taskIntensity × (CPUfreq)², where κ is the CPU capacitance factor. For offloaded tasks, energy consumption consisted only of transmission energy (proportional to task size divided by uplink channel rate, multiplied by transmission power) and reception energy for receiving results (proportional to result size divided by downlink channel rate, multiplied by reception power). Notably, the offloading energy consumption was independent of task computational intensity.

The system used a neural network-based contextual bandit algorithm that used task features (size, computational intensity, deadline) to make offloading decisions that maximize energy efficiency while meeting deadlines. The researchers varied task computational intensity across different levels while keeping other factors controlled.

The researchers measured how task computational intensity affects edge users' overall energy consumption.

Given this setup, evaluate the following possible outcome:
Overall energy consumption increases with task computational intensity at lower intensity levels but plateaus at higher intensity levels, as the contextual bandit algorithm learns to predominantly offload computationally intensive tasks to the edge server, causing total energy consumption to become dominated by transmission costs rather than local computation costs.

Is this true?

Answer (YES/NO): NO